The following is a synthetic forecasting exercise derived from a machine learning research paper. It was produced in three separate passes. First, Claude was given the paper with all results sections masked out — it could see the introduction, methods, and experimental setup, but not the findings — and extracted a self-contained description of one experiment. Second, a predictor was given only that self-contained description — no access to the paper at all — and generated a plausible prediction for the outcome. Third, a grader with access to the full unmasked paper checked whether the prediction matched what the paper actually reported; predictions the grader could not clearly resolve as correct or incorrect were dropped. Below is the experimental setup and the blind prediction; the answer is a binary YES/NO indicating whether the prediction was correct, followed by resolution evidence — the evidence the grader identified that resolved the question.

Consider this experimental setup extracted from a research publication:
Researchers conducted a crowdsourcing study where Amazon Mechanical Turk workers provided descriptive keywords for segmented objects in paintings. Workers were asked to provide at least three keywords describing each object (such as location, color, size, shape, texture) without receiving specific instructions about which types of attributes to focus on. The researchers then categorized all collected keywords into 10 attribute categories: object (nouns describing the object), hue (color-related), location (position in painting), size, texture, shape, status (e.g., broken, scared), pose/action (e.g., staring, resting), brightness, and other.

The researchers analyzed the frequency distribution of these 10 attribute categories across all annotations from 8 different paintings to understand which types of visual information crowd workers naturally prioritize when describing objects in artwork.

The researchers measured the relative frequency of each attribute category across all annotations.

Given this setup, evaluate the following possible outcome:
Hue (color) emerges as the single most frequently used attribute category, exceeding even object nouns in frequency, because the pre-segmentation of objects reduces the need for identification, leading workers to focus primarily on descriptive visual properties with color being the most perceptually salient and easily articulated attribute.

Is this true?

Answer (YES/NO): NO